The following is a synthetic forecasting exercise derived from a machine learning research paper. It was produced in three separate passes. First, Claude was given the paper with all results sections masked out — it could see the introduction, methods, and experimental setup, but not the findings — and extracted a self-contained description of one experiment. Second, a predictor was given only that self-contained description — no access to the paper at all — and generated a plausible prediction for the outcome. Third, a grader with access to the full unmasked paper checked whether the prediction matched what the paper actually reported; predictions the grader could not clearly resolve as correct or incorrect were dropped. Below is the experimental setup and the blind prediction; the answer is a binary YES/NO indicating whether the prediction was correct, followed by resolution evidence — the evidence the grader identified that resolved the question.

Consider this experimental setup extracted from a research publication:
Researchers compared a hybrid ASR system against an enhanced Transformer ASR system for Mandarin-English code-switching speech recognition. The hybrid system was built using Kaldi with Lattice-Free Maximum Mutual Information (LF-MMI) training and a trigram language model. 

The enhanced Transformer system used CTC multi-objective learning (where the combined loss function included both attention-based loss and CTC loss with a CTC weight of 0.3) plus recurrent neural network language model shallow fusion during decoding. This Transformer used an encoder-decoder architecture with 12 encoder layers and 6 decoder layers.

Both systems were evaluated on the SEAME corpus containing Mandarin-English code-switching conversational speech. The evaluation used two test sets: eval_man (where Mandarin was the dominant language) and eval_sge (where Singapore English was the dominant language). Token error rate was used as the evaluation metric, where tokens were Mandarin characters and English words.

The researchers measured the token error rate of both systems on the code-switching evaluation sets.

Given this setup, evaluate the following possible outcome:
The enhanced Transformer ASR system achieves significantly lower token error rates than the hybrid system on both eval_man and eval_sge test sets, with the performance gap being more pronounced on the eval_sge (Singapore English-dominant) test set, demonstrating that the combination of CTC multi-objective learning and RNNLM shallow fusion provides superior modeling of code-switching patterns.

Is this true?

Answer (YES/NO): NO